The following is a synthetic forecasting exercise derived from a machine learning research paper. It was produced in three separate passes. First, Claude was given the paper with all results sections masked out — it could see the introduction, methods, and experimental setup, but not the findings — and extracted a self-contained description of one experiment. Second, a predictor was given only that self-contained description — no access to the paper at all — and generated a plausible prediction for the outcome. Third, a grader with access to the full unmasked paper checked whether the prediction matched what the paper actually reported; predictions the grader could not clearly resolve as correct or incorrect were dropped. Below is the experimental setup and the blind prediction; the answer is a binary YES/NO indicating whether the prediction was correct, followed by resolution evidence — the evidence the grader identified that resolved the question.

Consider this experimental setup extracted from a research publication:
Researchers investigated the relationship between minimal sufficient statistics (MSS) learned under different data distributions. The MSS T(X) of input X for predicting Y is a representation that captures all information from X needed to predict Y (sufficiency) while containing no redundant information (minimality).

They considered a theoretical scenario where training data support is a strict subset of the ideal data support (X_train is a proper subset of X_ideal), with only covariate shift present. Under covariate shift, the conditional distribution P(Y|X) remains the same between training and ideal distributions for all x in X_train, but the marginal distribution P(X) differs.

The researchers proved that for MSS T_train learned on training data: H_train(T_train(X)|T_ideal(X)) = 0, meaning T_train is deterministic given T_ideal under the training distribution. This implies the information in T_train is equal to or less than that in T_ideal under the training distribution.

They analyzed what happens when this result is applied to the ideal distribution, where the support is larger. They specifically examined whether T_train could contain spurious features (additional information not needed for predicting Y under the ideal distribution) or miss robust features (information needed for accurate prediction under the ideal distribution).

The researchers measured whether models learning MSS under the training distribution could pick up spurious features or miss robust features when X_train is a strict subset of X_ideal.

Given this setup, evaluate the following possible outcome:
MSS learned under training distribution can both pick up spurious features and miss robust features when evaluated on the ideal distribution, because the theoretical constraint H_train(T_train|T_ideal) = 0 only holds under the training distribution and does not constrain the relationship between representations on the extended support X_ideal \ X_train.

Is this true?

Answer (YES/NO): YES